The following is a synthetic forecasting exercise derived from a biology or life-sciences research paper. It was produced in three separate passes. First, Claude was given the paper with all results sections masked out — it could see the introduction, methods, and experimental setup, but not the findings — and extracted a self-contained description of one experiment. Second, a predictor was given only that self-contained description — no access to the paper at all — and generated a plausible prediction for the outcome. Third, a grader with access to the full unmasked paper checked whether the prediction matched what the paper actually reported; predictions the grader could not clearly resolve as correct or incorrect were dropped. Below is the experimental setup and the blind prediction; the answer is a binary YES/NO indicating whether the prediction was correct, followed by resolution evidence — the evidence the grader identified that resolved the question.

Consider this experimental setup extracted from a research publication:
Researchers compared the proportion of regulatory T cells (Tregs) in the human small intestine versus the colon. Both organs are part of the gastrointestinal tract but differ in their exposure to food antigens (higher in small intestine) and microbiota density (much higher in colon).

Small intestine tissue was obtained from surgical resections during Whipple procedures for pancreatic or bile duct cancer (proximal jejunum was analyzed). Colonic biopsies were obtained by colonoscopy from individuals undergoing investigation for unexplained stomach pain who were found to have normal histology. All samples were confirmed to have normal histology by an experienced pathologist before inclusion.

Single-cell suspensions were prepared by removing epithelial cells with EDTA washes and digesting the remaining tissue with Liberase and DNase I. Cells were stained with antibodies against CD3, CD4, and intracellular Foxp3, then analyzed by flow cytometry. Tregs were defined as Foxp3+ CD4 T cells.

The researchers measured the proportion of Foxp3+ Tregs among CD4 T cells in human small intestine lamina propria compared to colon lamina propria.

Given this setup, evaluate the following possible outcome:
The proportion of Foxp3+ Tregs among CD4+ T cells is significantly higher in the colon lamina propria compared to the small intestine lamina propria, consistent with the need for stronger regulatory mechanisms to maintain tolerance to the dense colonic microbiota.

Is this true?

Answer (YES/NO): YES